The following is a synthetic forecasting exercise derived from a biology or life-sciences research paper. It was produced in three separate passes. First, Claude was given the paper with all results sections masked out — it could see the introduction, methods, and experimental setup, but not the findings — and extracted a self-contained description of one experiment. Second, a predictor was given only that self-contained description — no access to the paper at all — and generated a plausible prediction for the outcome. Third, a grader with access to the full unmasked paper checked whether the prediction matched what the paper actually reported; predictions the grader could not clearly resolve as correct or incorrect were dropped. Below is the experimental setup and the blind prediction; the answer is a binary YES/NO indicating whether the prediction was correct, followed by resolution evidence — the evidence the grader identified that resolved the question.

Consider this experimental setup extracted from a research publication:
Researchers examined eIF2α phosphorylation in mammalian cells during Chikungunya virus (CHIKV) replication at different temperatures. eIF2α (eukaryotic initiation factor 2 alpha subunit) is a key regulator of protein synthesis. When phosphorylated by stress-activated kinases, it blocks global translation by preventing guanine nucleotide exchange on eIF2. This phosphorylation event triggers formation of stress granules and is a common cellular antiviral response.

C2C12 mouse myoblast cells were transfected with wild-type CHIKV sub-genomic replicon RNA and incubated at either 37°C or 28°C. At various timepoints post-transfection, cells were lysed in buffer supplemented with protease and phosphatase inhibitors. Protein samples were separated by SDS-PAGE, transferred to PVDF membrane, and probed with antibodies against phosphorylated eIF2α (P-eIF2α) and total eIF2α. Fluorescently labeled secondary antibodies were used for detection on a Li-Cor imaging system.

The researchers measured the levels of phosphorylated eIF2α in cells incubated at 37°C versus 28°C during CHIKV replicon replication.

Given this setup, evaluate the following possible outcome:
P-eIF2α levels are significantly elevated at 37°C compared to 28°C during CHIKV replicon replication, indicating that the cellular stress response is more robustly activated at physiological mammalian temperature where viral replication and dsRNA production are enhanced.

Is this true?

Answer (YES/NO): NO